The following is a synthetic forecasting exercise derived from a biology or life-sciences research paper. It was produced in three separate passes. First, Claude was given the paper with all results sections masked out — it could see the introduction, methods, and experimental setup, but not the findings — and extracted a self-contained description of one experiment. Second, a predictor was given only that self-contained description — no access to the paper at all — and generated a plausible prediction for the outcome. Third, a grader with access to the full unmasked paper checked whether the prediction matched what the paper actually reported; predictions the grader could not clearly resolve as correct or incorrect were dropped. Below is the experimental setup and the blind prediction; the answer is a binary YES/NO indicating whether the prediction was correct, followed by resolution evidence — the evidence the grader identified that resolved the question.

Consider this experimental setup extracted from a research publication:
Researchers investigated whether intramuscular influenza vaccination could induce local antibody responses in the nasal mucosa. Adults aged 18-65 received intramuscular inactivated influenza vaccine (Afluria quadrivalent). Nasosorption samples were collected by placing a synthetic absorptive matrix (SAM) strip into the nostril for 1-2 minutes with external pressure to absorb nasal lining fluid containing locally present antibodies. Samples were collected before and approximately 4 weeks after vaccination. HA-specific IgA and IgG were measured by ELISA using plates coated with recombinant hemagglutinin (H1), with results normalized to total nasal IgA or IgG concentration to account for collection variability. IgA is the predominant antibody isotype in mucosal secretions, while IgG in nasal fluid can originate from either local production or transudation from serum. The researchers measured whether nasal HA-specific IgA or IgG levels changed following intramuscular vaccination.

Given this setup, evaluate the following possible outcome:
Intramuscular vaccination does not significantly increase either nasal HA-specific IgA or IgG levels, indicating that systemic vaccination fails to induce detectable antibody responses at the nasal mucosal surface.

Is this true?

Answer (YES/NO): NO